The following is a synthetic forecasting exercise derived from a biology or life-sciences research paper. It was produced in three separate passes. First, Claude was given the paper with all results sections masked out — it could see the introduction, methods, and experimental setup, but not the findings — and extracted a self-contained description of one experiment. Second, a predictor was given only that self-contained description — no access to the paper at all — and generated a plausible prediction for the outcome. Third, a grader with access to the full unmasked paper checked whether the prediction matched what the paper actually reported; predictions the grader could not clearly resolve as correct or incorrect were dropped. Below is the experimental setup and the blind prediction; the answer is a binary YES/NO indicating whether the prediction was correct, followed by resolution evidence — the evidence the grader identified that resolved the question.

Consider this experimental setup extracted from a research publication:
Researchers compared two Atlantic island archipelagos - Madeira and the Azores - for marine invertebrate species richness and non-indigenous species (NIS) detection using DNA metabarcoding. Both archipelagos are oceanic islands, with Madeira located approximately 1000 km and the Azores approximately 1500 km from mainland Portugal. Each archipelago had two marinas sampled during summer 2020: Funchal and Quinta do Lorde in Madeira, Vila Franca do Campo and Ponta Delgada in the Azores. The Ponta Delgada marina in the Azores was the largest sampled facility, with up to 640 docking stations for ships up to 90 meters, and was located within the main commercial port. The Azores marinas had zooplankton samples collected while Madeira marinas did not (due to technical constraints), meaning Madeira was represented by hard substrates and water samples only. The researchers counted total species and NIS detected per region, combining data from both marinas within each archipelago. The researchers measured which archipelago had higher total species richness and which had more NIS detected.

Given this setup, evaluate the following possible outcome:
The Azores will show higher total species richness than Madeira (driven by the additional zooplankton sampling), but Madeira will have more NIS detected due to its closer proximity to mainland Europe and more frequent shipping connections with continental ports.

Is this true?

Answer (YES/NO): NO